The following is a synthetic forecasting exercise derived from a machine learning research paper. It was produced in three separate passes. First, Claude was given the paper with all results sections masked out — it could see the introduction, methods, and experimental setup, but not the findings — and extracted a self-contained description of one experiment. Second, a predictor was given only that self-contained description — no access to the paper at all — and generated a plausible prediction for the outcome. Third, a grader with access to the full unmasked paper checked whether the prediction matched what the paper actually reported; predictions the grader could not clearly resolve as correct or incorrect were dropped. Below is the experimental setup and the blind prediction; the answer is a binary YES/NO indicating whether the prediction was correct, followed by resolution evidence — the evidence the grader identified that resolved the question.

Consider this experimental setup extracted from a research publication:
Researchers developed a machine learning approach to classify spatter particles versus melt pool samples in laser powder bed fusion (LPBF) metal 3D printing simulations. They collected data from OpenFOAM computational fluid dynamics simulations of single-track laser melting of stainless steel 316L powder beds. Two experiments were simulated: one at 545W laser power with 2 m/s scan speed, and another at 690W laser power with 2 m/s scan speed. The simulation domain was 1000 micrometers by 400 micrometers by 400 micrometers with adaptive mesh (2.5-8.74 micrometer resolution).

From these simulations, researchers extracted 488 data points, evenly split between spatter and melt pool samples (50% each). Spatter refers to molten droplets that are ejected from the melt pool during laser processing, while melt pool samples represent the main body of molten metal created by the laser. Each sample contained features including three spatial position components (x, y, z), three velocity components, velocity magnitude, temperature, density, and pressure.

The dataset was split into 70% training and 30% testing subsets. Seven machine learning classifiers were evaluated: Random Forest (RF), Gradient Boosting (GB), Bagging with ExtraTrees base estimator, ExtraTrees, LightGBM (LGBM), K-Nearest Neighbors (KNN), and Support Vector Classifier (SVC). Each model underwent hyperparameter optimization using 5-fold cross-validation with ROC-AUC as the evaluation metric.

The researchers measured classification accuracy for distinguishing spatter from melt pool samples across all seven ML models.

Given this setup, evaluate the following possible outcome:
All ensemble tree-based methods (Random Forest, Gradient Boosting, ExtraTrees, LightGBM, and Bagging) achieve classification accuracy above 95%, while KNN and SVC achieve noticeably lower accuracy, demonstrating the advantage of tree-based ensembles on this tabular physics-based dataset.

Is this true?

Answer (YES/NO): NO